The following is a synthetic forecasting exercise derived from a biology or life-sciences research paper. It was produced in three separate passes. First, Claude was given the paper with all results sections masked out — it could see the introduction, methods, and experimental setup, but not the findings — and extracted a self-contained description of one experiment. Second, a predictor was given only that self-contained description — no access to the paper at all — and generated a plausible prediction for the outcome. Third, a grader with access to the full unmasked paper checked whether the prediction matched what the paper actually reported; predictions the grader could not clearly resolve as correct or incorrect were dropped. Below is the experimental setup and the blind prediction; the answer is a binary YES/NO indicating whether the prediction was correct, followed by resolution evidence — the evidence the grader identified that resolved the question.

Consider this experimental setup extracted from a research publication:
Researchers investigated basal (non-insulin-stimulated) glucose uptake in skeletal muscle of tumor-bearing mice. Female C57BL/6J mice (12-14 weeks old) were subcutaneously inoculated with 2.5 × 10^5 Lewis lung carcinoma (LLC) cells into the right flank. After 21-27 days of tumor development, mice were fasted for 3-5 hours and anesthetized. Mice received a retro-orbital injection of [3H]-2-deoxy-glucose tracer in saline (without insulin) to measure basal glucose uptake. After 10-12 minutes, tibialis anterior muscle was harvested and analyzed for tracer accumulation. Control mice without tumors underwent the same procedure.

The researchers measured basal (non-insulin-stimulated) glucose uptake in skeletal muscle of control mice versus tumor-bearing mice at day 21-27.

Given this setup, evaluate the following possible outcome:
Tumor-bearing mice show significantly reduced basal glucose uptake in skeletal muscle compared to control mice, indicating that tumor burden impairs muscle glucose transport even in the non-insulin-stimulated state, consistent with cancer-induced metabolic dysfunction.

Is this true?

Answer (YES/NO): NO